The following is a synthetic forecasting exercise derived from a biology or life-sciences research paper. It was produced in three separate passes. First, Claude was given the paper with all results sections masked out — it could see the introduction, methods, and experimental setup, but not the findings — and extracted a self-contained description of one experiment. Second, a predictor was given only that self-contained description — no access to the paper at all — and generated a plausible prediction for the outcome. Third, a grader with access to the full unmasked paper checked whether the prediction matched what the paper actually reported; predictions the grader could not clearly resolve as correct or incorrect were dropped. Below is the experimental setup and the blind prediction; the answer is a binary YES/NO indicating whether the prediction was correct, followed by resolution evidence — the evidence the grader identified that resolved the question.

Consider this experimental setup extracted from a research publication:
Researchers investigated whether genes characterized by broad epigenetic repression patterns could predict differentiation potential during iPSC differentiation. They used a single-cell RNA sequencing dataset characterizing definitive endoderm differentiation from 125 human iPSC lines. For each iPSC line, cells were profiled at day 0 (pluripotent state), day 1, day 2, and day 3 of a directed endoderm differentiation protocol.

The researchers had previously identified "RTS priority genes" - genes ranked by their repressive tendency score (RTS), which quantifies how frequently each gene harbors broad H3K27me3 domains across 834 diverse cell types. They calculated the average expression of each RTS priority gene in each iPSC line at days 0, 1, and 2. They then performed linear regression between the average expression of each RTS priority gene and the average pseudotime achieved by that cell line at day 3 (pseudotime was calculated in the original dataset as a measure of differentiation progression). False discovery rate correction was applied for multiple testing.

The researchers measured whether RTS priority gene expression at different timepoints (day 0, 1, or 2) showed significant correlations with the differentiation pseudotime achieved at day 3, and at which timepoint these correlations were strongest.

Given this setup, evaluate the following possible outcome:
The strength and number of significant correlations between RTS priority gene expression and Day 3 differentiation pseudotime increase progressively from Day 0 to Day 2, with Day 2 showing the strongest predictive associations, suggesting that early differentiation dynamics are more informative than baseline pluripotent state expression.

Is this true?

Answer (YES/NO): NO